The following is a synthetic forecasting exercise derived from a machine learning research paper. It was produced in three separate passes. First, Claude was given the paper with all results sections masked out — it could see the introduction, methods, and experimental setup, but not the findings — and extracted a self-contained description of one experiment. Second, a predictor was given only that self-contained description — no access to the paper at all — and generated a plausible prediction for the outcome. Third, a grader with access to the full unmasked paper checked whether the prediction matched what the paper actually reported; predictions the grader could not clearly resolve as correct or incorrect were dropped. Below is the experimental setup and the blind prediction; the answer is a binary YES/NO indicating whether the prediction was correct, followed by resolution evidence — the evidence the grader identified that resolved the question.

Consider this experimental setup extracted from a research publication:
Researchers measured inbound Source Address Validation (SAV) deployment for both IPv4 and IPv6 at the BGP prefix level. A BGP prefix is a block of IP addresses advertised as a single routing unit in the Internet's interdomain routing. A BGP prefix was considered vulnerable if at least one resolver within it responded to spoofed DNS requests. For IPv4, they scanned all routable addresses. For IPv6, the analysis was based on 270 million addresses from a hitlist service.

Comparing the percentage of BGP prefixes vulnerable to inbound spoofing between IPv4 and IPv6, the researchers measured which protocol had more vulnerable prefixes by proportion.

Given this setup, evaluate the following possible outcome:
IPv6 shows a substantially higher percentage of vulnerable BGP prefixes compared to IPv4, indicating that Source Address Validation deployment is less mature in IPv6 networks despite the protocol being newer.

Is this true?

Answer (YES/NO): YES